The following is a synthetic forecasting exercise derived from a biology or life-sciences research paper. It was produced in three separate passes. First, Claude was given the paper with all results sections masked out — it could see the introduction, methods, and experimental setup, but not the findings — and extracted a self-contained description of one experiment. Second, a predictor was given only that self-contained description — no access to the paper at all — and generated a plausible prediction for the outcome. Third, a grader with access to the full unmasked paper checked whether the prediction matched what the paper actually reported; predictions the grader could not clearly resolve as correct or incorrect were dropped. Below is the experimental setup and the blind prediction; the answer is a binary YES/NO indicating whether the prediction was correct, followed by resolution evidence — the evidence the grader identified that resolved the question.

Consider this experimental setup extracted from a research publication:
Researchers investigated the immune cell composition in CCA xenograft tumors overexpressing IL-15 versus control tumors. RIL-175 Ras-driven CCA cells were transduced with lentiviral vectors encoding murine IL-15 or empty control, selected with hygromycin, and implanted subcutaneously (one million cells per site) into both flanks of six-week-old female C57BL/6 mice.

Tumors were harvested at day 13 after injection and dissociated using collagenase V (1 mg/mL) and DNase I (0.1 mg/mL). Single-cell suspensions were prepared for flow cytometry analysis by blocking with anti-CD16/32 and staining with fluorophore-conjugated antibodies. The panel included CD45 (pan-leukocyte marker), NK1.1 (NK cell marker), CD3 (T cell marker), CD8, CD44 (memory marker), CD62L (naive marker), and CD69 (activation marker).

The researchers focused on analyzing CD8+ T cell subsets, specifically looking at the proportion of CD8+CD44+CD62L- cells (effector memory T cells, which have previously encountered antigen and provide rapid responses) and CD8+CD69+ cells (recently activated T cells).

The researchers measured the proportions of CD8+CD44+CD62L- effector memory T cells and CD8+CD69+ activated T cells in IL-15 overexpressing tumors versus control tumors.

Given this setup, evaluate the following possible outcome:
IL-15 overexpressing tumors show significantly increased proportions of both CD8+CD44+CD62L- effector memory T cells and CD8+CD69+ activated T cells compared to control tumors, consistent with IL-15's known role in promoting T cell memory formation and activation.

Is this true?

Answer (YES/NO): NO